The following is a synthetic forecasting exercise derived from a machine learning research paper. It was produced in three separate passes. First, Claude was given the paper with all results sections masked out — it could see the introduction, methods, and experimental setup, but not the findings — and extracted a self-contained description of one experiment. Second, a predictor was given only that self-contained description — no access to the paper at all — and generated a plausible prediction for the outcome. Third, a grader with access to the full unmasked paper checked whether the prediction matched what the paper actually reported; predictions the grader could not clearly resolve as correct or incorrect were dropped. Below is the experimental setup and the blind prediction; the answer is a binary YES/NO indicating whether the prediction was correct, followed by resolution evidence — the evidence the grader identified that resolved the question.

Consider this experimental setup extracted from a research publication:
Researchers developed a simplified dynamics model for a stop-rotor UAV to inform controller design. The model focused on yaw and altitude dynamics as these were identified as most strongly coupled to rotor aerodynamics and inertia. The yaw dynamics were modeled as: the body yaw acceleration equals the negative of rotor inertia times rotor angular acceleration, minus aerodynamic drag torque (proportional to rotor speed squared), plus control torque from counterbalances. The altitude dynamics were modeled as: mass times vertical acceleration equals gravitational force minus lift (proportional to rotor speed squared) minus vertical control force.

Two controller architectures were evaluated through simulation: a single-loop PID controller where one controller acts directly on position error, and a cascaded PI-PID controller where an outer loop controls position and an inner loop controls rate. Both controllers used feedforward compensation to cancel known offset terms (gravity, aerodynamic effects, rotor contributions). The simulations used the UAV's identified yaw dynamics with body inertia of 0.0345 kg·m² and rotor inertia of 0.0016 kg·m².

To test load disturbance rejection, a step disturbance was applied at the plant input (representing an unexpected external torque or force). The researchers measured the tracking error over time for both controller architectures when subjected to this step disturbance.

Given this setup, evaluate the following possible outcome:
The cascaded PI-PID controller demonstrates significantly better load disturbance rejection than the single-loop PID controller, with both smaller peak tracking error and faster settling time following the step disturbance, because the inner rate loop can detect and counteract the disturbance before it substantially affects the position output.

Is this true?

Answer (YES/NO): NO